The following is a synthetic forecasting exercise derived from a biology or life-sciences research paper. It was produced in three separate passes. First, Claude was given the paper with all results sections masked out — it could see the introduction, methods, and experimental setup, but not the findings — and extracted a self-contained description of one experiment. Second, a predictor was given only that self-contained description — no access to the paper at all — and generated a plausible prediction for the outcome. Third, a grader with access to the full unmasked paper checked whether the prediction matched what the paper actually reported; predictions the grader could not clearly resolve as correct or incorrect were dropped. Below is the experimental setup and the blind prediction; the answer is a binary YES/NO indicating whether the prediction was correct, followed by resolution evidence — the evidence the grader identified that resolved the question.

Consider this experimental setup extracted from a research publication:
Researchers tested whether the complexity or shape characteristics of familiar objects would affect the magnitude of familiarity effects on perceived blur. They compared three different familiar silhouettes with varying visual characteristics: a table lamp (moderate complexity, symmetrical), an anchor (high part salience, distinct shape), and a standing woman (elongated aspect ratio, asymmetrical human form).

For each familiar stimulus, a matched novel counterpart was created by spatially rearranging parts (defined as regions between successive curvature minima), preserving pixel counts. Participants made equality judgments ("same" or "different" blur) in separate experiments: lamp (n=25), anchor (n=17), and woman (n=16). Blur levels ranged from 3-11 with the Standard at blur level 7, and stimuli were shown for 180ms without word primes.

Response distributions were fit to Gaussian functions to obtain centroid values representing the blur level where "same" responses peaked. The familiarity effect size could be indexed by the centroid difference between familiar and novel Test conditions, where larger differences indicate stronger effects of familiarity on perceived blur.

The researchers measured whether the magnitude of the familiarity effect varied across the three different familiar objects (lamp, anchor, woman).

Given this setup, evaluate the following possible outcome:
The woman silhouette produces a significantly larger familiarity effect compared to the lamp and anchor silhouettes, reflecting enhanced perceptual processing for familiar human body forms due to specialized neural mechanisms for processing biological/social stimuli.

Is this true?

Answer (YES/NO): NO